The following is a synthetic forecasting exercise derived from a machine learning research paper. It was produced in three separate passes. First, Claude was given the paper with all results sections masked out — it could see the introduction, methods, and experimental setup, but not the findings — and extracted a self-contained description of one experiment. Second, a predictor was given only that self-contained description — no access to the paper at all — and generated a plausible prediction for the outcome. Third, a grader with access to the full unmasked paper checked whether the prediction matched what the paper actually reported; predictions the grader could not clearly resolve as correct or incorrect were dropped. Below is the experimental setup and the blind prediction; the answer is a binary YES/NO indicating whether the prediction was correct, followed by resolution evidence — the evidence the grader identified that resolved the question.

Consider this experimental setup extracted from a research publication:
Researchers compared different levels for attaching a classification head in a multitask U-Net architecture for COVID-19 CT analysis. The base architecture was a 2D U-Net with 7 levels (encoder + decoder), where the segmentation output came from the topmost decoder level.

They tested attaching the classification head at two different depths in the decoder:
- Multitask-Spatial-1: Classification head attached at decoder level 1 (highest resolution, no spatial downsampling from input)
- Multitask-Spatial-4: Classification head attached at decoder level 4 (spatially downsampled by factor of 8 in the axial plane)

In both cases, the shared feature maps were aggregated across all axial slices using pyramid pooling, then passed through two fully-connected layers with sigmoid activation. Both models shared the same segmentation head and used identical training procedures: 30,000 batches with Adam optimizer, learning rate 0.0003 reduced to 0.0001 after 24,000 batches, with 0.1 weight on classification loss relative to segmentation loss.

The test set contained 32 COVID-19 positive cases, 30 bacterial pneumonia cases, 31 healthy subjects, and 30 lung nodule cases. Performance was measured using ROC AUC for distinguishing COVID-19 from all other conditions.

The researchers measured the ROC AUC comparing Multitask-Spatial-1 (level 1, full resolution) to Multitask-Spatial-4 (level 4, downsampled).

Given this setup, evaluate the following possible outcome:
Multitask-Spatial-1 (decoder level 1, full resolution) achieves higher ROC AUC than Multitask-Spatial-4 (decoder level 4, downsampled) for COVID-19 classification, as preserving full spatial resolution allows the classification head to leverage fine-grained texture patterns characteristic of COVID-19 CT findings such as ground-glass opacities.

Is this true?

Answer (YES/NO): YES